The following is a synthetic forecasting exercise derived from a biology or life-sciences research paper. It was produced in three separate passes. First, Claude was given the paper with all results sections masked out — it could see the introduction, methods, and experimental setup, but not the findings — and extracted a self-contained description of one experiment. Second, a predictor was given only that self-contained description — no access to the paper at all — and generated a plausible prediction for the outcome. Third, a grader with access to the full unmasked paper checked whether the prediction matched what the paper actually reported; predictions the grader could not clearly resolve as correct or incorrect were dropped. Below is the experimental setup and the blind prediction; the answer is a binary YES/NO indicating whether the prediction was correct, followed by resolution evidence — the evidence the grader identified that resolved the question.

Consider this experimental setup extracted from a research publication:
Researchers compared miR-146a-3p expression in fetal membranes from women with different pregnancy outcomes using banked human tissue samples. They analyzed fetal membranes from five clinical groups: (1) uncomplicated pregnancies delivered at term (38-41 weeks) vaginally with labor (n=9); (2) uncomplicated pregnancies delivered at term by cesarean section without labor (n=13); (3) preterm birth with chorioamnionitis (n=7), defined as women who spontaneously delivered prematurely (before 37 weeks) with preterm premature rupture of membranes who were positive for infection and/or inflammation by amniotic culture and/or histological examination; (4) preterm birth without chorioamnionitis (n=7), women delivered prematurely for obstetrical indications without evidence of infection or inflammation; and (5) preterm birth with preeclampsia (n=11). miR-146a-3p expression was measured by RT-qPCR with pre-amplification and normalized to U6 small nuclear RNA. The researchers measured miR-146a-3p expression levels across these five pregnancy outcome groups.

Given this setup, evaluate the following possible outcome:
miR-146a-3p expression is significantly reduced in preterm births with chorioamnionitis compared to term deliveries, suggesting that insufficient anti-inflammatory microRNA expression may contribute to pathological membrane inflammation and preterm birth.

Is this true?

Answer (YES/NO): NO